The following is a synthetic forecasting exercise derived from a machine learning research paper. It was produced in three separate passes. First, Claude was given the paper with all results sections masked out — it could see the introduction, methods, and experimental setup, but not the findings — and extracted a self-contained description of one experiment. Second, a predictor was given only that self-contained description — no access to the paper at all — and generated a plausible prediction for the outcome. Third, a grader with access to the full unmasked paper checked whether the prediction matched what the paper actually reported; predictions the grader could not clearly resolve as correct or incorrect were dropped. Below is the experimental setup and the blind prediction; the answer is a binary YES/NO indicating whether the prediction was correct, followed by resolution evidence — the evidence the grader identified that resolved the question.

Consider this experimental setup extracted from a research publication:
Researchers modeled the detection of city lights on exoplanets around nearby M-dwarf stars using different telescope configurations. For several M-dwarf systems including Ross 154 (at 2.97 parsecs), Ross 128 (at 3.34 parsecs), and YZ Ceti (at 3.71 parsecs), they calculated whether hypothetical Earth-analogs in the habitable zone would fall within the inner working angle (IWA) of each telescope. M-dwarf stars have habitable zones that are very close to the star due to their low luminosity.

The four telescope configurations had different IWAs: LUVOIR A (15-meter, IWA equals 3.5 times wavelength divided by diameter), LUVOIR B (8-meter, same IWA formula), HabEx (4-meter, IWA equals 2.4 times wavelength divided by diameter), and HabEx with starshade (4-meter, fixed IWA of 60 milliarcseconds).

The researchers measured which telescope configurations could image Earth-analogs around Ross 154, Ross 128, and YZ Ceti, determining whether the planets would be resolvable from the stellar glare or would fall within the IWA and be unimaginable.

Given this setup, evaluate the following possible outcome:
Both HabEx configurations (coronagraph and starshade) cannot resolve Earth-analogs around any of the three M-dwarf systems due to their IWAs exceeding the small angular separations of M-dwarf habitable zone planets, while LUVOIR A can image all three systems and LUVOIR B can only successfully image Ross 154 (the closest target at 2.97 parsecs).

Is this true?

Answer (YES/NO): NO